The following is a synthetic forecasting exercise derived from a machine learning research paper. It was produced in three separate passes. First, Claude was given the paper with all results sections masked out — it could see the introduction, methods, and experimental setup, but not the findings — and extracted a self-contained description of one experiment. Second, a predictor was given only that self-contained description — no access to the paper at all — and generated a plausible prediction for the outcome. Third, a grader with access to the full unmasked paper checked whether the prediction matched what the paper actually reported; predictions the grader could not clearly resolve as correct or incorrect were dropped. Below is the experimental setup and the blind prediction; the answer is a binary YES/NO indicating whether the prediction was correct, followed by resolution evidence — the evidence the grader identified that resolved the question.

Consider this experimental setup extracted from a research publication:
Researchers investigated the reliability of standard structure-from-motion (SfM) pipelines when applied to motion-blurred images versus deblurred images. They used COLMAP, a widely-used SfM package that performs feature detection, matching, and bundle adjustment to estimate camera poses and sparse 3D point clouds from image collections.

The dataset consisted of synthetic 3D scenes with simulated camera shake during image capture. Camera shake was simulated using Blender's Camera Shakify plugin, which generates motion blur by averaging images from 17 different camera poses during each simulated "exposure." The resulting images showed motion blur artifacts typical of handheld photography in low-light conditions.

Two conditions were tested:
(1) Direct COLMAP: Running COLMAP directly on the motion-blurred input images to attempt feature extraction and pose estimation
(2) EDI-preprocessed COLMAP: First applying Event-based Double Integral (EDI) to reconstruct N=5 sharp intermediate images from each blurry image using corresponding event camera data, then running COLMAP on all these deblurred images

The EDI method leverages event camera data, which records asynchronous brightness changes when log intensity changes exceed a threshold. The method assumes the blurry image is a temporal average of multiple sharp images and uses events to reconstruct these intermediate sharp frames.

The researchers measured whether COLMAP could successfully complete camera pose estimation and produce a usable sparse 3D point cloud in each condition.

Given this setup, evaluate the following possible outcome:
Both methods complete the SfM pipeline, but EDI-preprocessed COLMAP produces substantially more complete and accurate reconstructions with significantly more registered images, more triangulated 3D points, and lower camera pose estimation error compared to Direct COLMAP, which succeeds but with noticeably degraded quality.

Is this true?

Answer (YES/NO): NO